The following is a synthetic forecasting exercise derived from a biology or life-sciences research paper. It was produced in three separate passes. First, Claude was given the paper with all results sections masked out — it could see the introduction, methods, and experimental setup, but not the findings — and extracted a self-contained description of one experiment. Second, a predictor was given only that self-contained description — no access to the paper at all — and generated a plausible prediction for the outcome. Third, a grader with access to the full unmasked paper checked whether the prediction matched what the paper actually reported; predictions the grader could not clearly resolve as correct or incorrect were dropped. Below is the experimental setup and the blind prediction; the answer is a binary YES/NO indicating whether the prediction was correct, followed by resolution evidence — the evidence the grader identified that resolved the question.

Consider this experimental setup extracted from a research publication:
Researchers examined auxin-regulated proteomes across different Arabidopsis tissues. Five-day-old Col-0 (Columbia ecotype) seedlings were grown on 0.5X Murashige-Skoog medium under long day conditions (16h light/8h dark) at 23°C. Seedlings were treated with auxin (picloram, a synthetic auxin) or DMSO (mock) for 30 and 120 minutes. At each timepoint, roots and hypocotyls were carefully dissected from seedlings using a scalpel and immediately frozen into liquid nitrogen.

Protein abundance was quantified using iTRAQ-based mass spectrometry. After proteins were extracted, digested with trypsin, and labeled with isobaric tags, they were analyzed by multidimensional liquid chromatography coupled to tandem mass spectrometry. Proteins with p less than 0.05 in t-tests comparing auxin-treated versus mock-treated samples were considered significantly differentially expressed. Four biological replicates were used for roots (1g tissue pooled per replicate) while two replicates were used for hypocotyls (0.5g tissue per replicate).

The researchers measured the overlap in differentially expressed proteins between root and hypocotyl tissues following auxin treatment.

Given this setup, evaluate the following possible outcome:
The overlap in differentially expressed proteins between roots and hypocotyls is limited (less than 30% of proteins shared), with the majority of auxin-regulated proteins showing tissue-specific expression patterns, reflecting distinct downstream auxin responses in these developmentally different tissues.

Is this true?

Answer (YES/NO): YES